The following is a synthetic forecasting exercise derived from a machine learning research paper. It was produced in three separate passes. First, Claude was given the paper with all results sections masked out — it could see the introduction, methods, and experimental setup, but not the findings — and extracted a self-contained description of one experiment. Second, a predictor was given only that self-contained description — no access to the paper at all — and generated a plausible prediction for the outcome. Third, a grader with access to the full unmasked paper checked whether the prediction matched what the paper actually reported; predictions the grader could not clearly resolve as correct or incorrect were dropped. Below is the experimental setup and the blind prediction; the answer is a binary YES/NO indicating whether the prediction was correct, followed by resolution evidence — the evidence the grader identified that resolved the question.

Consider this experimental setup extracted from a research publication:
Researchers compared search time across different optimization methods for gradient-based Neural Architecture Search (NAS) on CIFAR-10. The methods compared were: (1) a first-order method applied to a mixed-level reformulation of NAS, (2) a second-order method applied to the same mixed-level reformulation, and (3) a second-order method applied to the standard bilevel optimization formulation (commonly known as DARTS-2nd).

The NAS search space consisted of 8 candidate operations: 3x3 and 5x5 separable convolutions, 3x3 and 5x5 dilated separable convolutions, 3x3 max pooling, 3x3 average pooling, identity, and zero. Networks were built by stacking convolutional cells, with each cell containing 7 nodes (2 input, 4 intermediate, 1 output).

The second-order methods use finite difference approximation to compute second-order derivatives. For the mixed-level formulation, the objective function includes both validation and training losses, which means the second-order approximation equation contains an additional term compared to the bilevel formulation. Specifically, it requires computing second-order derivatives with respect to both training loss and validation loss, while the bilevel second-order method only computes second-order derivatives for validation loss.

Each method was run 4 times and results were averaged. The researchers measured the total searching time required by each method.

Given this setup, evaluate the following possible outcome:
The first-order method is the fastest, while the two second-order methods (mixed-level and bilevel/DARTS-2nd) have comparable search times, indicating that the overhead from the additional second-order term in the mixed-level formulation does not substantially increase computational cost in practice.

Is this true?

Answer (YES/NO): NO